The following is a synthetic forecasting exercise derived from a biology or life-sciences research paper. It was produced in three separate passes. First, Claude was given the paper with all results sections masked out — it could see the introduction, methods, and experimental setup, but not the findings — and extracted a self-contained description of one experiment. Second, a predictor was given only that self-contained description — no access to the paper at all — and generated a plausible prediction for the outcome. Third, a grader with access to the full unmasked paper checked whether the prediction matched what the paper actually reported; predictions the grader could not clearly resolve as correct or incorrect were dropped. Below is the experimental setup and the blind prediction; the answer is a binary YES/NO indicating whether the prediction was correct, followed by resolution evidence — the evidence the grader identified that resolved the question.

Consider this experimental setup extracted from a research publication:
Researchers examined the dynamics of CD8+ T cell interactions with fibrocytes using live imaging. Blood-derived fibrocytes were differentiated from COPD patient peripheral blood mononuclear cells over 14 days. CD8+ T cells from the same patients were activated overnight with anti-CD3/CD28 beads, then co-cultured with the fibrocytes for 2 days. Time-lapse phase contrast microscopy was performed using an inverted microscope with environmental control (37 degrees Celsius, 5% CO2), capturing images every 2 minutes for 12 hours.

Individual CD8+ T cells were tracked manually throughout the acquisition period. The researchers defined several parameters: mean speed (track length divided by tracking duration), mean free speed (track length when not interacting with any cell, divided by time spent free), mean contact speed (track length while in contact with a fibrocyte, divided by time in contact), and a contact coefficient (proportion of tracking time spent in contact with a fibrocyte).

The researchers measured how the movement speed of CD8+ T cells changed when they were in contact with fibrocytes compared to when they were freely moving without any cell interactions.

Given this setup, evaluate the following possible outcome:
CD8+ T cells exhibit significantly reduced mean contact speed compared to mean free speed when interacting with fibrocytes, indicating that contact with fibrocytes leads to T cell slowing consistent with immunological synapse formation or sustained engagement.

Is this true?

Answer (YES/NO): YES